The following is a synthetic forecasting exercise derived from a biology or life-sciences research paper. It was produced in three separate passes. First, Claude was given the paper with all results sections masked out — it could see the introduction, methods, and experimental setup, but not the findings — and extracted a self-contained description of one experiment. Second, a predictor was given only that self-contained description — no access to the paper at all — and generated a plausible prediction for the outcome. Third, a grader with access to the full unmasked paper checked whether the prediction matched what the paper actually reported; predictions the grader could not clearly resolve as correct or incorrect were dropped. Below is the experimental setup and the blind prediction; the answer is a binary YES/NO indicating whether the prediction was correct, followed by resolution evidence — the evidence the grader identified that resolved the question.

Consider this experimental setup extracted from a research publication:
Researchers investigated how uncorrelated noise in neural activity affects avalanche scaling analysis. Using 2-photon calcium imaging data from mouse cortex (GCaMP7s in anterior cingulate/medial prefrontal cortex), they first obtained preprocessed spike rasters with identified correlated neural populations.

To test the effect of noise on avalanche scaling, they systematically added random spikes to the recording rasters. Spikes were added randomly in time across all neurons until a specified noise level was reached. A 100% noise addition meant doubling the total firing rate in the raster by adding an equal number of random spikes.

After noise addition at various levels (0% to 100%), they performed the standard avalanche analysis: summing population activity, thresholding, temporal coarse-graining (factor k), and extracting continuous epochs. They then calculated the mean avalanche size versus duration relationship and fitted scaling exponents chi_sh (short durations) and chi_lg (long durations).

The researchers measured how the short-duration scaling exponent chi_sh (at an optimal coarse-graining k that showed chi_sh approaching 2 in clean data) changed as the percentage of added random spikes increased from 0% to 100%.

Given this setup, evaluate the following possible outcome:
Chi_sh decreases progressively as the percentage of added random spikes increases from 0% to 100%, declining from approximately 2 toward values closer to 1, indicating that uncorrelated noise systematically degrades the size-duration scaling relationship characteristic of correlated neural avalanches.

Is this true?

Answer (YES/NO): YES